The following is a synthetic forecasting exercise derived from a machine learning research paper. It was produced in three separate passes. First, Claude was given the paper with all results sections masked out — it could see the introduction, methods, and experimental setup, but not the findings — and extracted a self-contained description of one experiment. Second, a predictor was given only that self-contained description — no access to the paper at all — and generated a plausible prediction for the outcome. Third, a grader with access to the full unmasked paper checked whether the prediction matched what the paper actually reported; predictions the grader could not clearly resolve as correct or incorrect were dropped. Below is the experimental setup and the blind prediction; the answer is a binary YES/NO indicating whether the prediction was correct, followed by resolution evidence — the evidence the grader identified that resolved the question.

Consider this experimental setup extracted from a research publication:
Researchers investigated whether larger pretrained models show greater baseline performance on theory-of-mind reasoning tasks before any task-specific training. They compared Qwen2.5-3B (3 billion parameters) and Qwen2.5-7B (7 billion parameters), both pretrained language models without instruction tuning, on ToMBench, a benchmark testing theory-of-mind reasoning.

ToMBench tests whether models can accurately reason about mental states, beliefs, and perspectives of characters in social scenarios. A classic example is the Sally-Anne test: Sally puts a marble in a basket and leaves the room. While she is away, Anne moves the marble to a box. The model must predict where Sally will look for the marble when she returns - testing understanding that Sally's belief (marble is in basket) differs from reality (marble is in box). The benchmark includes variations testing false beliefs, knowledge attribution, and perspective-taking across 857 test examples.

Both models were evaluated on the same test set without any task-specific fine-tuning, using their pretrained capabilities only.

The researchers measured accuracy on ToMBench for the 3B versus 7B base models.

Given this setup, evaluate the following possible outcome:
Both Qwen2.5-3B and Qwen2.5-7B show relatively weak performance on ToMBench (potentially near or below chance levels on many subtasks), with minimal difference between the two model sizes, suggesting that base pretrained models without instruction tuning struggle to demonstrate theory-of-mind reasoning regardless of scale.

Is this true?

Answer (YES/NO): NO